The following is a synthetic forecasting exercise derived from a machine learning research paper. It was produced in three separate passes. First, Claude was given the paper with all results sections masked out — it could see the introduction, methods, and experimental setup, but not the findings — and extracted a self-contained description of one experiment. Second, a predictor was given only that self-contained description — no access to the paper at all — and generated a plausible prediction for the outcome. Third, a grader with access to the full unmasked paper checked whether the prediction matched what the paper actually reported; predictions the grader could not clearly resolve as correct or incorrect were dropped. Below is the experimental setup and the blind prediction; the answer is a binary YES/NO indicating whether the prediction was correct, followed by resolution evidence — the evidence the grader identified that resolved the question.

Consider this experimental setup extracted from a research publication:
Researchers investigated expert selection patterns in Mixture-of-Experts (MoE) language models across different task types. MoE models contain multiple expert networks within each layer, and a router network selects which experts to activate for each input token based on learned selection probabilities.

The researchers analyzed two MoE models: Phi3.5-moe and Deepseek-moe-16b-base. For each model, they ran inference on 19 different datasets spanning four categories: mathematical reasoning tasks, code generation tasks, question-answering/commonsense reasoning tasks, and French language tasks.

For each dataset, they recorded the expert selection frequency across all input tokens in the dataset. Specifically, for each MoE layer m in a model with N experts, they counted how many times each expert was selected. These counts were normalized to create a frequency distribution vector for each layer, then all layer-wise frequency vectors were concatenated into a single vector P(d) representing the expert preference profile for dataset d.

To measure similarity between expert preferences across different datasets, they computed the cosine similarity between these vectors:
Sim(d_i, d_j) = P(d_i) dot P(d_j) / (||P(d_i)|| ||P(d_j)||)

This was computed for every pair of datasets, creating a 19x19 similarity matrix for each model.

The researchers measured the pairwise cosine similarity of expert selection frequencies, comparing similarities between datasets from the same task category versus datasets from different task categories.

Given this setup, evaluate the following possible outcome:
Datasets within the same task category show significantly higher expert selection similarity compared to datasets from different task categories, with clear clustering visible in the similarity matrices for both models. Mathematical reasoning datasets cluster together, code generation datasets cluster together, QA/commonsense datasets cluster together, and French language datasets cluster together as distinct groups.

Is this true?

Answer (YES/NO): YES